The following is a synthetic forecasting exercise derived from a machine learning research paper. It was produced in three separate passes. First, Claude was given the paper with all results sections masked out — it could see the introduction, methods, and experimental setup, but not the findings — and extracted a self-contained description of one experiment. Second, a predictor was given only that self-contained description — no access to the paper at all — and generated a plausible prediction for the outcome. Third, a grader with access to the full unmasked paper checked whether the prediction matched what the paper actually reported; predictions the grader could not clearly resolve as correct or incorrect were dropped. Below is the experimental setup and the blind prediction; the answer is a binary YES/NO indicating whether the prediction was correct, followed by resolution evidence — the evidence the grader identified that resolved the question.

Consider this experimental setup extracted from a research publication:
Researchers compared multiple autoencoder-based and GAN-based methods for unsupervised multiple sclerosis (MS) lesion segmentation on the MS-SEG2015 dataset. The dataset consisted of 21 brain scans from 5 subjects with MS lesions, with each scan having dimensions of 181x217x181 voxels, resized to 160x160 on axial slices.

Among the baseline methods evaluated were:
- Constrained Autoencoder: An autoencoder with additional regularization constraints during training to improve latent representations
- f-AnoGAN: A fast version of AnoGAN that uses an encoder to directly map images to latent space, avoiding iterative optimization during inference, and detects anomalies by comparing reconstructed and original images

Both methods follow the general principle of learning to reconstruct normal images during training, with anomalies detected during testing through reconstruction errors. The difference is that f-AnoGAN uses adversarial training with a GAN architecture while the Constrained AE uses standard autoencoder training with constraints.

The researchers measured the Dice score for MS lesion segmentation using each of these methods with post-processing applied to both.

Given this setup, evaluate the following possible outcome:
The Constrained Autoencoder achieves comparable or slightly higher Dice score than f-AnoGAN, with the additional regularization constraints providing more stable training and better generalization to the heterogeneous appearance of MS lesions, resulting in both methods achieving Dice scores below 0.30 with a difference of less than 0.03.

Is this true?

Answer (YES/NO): NO